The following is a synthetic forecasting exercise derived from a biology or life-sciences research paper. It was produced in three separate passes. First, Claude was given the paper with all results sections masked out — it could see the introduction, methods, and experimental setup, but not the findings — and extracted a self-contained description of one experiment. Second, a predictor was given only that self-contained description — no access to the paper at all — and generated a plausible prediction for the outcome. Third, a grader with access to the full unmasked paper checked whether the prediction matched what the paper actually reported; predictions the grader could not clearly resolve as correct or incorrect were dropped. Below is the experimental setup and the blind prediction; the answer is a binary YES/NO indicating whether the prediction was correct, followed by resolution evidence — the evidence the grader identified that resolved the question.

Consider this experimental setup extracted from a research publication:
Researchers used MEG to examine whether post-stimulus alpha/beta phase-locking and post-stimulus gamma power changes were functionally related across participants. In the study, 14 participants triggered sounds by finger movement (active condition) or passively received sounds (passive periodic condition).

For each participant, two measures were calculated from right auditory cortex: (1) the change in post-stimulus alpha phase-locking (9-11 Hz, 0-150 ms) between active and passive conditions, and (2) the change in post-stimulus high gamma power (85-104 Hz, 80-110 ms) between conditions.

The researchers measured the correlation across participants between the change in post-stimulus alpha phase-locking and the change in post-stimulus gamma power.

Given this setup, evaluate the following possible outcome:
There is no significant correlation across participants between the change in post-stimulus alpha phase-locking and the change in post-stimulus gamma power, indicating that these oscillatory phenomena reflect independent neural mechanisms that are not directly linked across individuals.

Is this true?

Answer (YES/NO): NO